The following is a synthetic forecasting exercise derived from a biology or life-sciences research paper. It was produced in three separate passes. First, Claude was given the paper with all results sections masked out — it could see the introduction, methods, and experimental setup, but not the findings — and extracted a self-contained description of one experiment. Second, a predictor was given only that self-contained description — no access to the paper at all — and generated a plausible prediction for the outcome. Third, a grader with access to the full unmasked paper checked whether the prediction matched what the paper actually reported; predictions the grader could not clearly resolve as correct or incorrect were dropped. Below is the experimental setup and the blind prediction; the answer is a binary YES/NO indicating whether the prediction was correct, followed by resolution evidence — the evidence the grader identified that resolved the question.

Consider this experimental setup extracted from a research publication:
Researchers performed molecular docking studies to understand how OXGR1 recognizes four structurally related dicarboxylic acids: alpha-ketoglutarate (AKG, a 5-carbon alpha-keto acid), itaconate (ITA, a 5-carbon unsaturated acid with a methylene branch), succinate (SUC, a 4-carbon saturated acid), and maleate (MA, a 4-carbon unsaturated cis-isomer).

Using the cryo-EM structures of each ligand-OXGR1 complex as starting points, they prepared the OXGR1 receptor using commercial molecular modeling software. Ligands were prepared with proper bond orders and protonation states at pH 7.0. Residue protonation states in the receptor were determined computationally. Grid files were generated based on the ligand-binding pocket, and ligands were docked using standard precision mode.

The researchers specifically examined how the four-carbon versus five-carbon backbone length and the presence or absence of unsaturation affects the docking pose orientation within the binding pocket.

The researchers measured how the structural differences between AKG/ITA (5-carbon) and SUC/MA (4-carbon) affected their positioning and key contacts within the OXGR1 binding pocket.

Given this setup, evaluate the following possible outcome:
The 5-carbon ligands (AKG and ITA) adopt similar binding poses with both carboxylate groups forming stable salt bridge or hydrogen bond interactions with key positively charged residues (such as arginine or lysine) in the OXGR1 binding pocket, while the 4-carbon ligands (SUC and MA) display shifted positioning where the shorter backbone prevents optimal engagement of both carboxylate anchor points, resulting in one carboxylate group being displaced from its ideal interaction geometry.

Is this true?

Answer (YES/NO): NO